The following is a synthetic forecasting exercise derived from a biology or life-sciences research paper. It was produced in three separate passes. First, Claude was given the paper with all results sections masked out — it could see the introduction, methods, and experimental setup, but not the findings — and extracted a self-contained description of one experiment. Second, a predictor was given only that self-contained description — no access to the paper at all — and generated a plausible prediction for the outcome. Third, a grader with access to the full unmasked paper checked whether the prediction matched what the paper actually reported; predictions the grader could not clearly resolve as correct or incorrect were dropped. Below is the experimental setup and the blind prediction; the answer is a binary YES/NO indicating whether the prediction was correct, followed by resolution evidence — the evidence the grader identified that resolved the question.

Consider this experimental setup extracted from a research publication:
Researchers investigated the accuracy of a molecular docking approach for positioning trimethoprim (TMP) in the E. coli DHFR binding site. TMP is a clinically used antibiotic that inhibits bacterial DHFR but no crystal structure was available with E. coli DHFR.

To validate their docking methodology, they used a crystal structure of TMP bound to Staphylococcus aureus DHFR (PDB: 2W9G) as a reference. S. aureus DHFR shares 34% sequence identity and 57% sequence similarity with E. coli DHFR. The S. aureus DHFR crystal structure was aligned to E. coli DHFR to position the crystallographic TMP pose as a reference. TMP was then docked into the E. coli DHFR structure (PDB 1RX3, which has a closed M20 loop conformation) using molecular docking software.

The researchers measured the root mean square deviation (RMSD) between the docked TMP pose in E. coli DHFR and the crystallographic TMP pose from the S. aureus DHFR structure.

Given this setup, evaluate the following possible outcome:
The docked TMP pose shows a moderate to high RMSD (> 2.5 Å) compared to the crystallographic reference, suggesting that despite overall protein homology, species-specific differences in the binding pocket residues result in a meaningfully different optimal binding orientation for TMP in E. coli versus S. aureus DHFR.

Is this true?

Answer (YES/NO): NO